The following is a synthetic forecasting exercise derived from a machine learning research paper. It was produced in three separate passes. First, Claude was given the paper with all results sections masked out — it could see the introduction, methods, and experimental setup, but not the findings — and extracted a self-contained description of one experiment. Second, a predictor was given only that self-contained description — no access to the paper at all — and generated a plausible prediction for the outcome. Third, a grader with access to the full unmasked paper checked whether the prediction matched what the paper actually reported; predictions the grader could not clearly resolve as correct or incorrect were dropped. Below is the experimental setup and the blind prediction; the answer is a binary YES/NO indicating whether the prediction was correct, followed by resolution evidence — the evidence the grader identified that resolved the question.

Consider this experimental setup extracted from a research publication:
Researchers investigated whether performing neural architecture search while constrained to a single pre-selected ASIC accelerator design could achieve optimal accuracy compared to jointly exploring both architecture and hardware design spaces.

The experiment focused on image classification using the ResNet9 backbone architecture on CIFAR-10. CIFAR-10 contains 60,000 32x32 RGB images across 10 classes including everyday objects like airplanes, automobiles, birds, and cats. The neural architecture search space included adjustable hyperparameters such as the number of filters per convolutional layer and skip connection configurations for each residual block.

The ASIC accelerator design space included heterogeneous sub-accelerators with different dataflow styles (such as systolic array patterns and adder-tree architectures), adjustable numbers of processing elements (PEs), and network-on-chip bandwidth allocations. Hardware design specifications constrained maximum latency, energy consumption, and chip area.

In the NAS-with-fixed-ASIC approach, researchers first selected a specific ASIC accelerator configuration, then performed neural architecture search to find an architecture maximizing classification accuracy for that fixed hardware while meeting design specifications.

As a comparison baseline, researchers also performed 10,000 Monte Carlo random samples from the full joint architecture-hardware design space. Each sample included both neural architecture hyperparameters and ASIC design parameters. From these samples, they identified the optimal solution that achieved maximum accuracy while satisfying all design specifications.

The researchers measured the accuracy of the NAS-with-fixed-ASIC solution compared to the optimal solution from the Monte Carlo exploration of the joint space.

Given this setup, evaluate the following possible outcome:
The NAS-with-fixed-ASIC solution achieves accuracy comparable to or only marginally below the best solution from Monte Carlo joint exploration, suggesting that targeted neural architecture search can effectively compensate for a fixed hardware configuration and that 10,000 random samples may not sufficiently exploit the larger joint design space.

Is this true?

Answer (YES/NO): NO